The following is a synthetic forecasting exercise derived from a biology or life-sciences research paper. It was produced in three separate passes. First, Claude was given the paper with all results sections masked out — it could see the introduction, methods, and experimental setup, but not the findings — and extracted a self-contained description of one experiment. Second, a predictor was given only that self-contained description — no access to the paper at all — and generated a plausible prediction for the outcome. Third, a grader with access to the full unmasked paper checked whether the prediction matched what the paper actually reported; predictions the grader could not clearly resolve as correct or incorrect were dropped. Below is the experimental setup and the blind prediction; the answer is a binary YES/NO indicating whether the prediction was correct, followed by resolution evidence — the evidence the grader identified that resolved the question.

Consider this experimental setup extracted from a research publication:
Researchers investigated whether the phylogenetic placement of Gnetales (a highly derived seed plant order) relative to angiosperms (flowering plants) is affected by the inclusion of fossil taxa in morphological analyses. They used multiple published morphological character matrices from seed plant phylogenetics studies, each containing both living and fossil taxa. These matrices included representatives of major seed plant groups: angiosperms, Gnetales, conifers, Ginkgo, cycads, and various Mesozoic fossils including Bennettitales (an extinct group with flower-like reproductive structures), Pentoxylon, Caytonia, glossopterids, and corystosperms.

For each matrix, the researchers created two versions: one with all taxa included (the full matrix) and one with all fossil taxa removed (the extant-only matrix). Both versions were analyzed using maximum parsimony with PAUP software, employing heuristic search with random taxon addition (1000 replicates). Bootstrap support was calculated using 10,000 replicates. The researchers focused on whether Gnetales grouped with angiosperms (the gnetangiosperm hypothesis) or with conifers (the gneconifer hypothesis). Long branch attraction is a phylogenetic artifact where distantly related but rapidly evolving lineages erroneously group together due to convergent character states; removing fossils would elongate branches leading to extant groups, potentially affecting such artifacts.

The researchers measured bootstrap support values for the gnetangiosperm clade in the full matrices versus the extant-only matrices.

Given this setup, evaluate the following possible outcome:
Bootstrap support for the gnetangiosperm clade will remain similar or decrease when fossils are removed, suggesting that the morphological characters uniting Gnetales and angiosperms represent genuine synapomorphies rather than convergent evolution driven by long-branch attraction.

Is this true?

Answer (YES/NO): NO